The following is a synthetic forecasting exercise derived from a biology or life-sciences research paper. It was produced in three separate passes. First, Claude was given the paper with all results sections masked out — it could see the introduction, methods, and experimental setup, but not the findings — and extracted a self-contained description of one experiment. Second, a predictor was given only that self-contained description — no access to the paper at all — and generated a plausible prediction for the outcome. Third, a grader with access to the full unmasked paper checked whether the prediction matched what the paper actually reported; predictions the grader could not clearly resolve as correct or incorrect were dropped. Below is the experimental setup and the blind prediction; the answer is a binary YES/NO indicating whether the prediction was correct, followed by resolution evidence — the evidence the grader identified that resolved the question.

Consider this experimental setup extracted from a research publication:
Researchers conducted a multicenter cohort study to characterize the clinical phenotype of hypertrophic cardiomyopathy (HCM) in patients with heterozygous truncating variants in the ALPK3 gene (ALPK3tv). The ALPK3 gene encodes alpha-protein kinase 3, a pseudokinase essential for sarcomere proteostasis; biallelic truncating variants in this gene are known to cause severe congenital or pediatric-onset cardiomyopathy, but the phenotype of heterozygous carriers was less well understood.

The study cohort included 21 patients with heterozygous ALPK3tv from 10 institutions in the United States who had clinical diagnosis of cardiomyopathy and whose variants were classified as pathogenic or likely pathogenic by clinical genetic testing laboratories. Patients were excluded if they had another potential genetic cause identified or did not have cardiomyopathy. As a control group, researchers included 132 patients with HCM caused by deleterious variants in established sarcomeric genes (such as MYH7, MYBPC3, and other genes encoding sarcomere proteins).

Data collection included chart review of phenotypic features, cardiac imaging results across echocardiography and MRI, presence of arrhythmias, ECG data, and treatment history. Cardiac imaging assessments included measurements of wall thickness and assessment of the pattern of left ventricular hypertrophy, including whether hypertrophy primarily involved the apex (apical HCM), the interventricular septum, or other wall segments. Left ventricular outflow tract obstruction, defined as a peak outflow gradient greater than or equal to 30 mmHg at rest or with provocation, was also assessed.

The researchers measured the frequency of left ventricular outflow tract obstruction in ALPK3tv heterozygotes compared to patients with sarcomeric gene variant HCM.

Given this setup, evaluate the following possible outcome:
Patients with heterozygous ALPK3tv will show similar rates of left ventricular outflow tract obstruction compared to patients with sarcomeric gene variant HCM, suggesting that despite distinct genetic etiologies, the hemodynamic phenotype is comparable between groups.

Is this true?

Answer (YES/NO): NO